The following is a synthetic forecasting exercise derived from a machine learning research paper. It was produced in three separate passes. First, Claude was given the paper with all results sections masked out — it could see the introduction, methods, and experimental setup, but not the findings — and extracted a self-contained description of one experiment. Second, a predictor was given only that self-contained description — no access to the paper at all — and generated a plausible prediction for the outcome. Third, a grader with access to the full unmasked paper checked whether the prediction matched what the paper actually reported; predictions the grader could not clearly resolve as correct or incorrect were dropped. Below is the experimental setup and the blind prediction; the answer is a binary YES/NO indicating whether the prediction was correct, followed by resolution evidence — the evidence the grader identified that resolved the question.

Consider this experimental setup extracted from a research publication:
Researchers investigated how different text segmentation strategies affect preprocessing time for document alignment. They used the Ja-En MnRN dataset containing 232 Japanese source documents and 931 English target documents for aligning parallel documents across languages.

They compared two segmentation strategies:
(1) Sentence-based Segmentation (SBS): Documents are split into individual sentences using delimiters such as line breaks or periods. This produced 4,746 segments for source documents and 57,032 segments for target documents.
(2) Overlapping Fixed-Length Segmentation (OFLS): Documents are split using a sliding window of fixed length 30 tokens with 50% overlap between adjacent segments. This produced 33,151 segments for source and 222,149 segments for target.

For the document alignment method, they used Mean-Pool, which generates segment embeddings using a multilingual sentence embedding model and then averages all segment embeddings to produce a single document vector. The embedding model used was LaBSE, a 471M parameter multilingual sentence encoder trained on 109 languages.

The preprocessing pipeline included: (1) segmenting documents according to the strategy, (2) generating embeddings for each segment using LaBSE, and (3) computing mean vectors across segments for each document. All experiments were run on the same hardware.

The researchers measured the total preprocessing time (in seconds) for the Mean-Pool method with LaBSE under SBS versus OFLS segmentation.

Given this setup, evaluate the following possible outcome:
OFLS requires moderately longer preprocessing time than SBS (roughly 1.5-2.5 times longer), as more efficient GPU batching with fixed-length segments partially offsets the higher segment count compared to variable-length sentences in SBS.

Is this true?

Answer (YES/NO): NO